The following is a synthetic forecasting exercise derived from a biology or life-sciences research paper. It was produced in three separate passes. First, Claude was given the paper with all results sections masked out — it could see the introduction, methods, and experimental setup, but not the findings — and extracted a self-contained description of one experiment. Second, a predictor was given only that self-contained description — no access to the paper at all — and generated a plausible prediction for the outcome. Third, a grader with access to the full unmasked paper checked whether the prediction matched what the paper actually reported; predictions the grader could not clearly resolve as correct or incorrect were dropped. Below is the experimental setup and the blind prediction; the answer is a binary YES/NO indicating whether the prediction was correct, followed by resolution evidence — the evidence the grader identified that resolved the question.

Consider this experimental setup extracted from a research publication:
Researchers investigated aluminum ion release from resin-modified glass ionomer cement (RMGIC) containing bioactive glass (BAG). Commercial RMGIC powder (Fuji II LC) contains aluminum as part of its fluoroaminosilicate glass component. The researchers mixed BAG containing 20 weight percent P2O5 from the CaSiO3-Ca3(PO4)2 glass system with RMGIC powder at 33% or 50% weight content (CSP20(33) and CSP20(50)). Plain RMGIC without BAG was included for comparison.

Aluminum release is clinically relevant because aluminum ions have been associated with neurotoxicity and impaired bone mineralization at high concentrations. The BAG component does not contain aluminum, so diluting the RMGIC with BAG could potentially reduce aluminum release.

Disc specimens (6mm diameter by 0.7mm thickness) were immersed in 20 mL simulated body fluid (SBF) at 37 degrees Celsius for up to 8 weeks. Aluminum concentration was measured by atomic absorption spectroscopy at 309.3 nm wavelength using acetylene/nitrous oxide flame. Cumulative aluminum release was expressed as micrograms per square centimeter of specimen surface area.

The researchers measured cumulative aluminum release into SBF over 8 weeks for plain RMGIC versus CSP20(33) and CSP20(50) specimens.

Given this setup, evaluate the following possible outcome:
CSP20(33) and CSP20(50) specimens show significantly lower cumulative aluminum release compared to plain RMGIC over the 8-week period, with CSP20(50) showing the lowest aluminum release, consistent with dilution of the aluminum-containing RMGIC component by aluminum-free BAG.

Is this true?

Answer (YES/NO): NO